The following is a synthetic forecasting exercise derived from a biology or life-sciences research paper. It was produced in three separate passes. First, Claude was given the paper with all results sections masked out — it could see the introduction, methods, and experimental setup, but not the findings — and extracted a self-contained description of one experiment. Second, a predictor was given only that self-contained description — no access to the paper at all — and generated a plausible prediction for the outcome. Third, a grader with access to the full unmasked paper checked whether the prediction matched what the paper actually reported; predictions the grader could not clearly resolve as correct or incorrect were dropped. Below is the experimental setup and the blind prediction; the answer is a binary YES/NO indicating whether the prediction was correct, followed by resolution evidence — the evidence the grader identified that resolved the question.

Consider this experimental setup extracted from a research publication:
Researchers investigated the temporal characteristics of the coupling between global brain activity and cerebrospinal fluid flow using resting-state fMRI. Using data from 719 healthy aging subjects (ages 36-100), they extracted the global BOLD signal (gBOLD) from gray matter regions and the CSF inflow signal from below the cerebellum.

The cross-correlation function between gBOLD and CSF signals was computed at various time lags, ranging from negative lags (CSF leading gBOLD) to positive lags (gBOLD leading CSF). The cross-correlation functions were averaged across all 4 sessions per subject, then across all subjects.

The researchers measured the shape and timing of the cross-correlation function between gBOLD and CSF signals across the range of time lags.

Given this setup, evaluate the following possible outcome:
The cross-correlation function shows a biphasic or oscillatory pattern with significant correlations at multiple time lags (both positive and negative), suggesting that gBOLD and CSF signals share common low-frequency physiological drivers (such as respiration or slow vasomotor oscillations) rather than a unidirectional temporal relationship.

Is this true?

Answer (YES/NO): NO